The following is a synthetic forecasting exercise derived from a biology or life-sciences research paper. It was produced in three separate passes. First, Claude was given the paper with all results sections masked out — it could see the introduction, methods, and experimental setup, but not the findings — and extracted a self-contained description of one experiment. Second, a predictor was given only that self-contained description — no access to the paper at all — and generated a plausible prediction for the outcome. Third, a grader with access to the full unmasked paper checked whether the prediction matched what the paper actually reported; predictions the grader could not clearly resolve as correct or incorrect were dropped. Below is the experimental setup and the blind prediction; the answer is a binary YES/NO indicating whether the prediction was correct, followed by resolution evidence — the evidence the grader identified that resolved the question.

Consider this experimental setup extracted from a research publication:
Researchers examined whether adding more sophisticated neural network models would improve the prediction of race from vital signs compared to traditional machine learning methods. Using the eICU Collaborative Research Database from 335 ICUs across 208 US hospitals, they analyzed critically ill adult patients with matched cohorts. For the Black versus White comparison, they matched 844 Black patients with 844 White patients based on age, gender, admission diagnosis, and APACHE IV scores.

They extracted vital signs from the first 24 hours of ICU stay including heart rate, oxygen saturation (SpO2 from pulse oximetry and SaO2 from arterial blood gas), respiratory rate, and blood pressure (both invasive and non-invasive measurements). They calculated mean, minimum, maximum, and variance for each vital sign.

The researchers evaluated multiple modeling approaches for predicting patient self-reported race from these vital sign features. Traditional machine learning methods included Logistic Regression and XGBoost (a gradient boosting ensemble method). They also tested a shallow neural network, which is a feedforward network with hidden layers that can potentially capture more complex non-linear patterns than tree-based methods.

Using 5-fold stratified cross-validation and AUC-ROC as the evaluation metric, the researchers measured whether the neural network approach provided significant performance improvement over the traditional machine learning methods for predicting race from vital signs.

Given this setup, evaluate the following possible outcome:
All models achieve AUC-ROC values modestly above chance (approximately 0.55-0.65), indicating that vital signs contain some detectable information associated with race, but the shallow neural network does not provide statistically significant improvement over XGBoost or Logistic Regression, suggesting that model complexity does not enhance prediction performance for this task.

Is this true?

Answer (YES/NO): NO